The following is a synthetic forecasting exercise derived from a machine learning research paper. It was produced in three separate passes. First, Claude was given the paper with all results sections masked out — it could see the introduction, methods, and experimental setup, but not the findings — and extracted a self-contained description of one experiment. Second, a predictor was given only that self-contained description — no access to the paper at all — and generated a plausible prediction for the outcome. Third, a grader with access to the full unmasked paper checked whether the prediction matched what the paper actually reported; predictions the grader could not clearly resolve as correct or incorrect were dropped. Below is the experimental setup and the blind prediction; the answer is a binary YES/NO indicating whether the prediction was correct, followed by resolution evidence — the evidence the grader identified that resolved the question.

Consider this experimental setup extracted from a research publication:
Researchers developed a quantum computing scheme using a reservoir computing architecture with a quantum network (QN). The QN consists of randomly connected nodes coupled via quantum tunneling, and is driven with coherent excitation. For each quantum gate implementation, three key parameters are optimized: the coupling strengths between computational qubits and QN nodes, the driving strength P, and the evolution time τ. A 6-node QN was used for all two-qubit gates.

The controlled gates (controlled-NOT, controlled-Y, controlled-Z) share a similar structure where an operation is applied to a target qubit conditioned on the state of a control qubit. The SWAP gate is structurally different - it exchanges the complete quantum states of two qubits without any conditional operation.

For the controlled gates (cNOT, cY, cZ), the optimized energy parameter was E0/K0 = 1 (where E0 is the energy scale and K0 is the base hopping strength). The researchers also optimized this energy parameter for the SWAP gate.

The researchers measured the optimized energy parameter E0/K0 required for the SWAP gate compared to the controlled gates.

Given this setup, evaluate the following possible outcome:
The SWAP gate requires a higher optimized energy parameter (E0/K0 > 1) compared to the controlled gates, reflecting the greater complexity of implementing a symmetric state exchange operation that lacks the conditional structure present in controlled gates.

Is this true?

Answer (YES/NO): YES